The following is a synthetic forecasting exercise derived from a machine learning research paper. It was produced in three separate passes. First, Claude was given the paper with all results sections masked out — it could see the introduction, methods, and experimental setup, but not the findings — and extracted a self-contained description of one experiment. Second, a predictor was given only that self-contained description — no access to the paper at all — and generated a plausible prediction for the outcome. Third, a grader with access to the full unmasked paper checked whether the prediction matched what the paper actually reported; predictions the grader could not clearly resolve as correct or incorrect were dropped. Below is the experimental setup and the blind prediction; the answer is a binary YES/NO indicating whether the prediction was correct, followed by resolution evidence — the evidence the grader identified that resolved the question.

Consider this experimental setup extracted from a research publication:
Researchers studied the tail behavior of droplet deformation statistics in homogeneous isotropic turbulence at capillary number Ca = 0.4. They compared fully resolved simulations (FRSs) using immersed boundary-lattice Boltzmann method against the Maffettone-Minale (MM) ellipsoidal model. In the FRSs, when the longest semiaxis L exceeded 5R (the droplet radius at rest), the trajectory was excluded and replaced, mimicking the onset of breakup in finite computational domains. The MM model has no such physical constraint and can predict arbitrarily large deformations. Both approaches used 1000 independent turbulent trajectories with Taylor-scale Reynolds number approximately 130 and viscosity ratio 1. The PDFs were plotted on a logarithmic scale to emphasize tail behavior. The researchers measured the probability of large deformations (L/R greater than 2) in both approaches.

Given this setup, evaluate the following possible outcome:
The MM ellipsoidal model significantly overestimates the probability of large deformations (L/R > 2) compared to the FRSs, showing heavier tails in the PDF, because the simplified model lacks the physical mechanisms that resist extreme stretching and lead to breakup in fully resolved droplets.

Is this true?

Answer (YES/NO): NO